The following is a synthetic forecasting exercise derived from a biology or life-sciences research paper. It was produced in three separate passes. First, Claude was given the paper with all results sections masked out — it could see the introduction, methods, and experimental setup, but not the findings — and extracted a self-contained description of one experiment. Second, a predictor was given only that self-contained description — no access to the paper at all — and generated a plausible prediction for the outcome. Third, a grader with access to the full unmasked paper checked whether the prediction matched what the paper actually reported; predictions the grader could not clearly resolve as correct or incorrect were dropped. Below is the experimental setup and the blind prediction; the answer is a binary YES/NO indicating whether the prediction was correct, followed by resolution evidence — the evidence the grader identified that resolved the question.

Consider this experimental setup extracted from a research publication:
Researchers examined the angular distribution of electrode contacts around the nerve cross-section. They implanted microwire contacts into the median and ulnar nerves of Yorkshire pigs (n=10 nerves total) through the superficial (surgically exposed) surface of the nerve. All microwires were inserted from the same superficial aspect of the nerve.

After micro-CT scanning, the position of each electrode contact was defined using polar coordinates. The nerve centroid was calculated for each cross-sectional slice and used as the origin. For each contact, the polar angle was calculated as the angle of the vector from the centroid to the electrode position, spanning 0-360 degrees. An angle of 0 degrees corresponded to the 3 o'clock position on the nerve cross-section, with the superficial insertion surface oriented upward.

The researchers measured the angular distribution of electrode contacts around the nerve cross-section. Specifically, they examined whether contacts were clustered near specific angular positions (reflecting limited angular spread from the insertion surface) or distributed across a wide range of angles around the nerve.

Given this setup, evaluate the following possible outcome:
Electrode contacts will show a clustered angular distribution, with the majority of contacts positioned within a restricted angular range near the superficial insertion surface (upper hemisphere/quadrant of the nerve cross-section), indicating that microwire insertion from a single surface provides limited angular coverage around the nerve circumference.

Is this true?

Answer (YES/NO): NO